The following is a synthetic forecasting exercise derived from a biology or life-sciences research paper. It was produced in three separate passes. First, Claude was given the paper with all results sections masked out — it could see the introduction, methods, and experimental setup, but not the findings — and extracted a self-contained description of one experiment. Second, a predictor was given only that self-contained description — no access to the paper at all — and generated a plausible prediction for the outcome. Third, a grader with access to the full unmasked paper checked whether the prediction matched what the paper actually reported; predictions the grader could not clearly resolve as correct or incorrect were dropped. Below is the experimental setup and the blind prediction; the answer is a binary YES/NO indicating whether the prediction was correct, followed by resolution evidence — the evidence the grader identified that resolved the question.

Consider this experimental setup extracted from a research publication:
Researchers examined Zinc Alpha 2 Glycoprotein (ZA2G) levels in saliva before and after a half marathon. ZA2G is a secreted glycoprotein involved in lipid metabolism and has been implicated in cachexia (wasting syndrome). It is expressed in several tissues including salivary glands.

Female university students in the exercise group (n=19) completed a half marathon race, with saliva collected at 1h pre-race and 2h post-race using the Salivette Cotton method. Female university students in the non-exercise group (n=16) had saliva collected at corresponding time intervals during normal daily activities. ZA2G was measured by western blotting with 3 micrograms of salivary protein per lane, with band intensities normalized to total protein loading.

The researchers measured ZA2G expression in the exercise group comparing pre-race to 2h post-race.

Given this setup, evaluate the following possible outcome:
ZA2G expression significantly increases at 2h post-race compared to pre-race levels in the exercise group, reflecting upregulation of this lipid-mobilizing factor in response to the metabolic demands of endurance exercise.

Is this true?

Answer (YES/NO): NO